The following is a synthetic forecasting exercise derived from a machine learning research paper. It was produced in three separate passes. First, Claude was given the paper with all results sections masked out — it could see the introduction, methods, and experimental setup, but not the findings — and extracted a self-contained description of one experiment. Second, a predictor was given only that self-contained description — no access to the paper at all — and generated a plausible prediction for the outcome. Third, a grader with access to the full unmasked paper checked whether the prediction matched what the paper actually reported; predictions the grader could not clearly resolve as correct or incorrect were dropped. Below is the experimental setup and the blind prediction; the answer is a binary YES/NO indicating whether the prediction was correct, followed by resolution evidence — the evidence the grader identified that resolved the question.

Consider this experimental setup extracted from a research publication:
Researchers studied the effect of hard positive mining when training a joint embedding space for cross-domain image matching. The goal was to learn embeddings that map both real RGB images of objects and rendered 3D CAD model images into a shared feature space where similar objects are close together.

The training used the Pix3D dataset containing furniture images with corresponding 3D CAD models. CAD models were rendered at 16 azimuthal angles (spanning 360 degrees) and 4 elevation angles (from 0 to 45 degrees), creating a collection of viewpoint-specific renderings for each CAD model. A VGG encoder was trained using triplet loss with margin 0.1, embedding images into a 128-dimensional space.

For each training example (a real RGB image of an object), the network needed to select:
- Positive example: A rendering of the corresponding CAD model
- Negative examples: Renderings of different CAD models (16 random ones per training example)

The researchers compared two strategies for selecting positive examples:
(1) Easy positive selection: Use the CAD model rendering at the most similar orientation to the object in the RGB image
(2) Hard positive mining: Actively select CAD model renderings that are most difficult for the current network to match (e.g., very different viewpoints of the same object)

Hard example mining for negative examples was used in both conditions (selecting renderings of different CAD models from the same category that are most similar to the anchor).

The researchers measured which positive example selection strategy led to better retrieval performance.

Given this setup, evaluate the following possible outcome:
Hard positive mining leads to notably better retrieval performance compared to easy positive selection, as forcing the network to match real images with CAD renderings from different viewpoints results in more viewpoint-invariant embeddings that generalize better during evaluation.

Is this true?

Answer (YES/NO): NO